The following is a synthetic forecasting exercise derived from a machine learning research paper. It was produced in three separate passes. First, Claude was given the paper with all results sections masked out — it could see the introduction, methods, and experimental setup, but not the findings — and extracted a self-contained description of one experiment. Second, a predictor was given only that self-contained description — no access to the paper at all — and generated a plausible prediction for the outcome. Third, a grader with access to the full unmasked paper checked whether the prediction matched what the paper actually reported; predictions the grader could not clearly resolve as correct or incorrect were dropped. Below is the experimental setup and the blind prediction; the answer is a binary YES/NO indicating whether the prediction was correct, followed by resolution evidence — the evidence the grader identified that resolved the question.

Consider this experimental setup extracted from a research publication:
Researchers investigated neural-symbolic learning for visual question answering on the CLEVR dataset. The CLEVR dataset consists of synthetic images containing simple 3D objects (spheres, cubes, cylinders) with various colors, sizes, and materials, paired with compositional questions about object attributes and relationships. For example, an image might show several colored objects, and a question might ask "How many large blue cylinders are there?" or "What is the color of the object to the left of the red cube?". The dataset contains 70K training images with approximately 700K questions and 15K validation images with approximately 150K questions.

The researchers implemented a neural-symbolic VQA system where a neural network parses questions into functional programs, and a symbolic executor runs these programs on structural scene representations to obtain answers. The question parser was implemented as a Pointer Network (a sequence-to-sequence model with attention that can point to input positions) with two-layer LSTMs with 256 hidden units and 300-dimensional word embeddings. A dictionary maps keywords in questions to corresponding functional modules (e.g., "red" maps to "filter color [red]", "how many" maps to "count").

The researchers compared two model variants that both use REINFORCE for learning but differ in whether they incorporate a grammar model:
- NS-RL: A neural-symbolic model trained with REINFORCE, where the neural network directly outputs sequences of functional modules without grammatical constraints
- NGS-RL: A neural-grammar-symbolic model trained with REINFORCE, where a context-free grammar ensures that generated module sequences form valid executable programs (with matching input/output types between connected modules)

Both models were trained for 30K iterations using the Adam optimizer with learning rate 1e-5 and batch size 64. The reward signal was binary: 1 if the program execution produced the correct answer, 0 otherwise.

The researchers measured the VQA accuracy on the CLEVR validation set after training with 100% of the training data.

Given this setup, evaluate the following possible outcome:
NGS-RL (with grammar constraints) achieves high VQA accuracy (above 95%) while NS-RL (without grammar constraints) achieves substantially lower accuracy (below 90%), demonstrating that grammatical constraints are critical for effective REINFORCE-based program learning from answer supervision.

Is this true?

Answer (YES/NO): YES